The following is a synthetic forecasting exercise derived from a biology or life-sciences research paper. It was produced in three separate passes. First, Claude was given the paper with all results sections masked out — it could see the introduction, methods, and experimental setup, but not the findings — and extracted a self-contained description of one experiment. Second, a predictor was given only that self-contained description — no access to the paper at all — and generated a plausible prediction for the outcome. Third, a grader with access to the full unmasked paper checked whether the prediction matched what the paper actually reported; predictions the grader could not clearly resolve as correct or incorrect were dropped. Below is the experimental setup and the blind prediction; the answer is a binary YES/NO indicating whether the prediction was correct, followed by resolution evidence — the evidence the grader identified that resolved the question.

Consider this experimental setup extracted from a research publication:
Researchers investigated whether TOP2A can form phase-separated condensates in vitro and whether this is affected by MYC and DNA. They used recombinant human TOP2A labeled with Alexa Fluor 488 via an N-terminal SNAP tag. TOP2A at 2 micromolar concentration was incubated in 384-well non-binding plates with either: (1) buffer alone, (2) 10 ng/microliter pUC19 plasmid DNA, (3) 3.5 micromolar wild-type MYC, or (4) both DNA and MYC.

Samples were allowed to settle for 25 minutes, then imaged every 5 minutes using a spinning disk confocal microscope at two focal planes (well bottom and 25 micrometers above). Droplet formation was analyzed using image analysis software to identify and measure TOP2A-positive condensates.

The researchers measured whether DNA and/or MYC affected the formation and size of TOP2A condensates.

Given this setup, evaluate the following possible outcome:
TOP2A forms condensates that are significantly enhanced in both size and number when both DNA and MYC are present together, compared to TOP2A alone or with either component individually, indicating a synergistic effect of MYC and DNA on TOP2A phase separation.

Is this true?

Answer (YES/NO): NO